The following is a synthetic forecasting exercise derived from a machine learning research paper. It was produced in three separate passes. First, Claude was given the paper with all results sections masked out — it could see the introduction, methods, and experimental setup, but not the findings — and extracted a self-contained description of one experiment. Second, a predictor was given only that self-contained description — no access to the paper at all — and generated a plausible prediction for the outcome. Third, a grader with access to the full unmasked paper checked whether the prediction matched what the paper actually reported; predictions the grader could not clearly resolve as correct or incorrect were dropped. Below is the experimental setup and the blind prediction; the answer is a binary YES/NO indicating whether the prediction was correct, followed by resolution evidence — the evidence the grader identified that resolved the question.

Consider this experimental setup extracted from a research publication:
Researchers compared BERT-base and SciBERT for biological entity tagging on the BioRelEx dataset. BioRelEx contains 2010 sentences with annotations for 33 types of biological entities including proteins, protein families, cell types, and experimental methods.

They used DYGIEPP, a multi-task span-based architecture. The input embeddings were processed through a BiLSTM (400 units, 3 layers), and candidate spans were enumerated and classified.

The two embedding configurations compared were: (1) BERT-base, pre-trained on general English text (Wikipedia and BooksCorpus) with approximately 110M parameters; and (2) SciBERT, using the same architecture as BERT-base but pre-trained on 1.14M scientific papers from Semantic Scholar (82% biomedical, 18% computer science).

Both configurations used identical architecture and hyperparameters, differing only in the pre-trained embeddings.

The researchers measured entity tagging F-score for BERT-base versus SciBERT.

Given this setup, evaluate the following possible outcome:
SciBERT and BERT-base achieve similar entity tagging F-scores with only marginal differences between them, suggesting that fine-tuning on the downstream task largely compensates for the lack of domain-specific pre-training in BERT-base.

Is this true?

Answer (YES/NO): NO